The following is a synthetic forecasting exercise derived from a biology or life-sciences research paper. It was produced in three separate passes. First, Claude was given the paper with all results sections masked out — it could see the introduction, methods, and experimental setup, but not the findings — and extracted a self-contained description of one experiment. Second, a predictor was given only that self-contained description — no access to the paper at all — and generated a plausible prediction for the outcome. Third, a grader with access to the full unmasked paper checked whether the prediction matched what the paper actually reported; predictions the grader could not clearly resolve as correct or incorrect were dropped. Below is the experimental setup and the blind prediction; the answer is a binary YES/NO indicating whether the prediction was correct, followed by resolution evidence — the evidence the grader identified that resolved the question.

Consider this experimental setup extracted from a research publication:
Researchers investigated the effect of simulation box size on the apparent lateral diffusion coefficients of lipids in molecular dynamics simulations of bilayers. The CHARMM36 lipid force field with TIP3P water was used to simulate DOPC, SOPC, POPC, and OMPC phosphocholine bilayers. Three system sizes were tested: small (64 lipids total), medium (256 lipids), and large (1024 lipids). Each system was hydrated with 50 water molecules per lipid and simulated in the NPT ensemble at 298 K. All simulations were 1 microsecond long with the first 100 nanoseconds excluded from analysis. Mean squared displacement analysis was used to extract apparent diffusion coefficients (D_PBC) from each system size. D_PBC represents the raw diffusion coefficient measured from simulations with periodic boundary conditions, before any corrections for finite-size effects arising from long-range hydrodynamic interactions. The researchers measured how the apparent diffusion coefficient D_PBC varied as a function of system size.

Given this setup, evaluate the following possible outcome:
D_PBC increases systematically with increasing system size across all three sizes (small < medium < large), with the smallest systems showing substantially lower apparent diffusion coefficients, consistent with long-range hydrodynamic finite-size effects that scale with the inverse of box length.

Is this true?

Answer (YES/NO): YES